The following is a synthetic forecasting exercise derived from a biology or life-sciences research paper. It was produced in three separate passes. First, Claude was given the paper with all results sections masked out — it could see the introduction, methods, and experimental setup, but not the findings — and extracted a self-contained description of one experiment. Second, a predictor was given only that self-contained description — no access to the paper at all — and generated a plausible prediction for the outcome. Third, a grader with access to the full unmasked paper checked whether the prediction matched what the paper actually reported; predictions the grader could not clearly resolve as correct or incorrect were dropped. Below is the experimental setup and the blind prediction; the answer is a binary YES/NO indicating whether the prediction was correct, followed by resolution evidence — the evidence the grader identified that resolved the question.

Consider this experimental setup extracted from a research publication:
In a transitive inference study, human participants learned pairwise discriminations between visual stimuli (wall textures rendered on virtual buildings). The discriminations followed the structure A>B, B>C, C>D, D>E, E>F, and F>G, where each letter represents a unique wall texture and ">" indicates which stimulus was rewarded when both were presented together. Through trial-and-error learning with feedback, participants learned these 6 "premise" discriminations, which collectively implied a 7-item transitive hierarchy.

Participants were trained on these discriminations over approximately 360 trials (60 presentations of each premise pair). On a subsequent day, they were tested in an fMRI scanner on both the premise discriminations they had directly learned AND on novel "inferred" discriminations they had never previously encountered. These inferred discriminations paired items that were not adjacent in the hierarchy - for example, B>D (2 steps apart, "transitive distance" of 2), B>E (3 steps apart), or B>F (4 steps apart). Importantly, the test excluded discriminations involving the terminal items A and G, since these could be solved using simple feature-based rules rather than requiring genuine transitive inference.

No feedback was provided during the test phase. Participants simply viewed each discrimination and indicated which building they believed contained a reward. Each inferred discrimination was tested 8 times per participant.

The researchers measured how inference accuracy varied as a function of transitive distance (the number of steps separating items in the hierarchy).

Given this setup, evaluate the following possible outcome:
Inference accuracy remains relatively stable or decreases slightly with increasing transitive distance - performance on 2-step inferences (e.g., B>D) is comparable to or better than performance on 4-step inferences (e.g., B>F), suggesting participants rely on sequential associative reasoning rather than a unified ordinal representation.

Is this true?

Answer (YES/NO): NO